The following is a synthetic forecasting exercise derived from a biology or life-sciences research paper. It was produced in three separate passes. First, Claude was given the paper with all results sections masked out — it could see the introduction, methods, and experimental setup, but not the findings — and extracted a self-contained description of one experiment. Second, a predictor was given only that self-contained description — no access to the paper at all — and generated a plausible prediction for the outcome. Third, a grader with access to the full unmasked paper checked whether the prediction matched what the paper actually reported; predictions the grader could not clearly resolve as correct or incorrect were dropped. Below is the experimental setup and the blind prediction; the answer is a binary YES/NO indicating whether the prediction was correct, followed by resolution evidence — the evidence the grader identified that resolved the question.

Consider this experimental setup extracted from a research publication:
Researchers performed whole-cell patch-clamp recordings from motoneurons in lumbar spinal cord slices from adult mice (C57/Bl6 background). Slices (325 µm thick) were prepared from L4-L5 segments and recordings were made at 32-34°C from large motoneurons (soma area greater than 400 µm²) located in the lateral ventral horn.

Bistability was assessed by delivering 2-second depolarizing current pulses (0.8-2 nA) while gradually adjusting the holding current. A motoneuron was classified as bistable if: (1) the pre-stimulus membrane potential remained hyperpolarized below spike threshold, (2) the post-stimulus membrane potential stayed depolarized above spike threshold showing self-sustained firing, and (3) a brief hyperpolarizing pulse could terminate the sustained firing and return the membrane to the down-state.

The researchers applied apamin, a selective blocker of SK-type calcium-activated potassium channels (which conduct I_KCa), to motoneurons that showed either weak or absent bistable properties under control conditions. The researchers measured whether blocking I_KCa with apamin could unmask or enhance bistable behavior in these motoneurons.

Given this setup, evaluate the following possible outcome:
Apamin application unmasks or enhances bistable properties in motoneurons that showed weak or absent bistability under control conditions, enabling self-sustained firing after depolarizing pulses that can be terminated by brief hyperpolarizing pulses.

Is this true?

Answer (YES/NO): YES